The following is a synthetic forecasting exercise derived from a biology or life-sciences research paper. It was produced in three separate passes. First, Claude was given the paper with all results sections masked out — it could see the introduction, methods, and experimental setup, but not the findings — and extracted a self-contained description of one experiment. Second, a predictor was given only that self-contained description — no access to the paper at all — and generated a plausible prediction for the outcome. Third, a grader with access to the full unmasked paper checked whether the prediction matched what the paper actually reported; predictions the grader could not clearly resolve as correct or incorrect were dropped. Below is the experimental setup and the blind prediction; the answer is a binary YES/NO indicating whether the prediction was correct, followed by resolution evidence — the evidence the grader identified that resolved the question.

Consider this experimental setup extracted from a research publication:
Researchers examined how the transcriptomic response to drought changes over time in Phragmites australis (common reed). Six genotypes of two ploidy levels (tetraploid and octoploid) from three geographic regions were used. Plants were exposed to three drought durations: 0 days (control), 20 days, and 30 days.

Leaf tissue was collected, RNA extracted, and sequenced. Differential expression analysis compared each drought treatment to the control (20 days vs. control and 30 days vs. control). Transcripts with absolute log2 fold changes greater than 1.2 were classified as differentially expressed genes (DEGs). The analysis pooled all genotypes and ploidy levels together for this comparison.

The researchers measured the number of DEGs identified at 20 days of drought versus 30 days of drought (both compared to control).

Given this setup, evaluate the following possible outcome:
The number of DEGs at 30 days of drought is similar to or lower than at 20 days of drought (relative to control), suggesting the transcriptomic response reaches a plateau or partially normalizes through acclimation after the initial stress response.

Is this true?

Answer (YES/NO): NO